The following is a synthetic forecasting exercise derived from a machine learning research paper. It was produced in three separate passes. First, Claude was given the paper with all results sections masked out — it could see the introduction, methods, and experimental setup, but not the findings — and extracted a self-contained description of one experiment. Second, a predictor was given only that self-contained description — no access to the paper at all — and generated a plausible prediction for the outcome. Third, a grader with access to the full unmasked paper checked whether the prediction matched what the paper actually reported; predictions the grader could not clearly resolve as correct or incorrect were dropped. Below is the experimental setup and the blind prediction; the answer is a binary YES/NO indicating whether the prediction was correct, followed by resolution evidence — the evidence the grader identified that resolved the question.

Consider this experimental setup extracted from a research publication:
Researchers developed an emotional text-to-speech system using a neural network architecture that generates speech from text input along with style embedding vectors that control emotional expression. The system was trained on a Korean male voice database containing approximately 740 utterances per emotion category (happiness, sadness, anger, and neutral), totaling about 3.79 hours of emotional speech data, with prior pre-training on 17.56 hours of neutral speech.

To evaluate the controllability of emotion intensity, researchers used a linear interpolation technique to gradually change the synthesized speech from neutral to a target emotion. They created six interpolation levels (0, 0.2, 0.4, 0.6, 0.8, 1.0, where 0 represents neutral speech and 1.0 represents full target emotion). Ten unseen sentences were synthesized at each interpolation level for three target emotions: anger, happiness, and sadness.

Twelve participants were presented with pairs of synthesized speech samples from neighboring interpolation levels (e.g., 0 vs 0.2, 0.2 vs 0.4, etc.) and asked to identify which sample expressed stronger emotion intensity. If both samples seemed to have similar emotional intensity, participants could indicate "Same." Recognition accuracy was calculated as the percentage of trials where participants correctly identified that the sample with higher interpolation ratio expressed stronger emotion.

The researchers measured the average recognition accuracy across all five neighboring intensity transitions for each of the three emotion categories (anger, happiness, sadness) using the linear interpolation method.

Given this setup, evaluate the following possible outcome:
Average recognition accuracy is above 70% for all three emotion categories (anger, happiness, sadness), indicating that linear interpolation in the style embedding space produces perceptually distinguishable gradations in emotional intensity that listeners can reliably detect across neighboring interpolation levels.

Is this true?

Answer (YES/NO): NO